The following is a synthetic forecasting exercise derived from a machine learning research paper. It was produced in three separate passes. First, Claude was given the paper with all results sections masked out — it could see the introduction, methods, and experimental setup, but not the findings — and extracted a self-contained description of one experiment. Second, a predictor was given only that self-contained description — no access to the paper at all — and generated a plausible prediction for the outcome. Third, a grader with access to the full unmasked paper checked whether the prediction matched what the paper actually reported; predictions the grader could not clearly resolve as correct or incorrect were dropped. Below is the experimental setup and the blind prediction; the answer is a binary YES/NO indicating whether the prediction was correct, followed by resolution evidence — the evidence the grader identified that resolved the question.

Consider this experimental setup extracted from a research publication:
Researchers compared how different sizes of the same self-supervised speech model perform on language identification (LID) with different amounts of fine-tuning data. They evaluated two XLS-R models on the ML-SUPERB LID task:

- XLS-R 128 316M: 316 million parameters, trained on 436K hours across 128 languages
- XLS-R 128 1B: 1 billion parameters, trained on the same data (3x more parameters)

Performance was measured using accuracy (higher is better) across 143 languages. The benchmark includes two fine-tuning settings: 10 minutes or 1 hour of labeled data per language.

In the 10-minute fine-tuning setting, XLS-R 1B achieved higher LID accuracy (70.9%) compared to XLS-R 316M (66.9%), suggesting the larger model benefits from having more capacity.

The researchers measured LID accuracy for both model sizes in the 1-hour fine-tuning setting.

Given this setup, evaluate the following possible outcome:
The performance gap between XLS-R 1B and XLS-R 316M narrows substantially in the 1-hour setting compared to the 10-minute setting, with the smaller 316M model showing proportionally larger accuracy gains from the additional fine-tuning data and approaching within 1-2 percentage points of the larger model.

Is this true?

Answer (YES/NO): NO